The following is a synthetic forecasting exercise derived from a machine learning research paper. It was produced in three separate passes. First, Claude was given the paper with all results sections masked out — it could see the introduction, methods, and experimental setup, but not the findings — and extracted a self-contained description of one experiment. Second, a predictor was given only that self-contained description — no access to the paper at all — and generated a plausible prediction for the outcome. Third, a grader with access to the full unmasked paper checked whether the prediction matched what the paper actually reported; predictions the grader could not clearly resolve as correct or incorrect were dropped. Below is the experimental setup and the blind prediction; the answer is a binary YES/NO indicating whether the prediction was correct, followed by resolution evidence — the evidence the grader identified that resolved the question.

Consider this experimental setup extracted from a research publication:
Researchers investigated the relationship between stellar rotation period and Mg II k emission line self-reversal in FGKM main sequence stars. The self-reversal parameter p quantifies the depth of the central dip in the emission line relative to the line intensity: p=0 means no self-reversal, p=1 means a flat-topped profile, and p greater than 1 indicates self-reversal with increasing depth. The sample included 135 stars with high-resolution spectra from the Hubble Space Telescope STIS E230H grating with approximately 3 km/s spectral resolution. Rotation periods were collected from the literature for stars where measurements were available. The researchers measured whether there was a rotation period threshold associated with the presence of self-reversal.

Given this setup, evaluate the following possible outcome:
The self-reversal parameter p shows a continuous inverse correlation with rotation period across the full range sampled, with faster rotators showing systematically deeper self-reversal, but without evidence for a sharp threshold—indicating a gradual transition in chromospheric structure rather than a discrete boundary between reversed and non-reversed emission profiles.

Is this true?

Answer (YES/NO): NO